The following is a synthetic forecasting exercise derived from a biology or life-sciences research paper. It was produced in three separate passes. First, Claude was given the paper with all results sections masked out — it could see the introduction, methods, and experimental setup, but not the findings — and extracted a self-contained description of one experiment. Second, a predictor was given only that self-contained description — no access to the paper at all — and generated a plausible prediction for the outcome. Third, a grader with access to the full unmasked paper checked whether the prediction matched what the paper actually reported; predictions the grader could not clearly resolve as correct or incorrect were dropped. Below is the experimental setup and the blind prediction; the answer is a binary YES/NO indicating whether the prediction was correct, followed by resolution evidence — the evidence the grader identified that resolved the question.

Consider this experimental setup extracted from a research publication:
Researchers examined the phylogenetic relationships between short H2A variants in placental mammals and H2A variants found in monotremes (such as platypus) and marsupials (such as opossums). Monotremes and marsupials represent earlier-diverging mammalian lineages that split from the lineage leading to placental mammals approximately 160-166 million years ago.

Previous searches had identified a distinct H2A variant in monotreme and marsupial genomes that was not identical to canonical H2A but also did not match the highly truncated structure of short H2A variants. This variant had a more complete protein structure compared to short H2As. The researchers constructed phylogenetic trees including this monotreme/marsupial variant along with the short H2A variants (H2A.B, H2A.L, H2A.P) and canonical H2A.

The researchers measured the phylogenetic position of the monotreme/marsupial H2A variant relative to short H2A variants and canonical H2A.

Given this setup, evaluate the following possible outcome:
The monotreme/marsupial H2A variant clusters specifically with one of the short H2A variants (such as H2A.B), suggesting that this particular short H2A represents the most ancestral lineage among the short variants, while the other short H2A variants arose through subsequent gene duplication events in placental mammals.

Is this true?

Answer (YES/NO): NO